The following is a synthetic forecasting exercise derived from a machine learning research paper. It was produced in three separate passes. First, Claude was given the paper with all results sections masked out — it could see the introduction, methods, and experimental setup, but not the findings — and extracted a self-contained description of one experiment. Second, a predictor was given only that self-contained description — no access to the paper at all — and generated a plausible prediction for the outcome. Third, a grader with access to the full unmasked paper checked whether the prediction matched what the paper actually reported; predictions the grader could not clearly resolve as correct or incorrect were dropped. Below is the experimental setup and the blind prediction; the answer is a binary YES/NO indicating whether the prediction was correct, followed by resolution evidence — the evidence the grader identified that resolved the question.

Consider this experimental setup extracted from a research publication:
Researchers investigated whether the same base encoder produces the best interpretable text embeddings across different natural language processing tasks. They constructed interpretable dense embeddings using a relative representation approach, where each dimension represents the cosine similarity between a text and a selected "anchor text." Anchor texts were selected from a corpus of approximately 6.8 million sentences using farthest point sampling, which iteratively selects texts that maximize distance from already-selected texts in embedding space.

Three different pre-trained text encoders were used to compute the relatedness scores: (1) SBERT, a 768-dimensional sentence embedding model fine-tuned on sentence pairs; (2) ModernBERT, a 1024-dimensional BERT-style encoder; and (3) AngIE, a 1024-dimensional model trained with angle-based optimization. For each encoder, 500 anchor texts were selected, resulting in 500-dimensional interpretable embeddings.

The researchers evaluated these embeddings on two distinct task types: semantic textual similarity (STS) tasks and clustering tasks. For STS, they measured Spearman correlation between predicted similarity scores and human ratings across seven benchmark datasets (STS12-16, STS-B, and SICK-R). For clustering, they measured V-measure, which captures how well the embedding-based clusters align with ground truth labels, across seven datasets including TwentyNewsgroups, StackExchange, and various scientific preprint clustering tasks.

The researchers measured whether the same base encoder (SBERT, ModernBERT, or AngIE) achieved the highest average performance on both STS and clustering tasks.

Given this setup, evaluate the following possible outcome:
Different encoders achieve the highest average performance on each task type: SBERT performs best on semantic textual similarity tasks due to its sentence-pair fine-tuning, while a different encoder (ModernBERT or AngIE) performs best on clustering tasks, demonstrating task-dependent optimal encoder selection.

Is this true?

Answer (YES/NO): NO